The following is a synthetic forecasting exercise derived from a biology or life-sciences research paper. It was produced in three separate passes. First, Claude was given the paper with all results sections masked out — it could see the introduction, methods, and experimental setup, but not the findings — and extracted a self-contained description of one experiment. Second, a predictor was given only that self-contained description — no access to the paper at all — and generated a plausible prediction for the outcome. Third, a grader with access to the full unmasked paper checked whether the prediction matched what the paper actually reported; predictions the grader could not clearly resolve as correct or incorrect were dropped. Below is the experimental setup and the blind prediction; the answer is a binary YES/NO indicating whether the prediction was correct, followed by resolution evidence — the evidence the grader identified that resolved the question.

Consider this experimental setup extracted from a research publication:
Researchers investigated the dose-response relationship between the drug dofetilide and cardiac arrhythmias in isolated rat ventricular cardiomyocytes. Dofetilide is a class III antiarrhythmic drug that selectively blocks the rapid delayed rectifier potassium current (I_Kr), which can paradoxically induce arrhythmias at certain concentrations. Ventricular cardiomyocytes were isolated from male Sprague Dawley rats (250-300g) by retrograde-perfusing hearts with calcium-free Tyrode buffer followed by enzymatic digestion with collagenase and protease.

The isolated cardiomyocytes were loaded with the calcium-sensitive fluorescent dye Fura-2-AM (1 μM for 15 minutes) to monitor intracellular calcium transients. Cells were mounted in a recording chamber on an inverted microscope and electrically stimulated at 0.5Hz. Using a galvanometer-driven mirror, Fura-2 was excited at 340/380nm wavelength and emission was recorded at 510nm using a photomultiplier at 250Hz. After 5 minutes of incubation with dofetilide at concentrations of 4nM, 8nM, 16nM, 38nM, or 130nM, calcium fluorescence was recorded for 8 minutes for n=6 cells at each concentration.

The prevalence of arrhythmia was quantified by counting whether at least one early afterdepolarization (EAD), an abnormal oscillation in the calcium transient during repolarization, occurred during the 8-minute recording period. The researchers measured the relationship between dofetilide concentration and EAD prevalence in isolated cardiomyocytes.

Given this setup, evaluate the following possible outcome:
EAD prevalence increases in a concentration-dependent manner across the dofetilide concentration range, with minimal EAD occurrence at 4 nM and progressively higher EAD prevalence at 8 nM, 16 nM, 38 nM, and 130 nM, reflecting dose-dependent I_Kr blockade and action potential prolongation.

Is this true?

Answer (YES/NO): YES